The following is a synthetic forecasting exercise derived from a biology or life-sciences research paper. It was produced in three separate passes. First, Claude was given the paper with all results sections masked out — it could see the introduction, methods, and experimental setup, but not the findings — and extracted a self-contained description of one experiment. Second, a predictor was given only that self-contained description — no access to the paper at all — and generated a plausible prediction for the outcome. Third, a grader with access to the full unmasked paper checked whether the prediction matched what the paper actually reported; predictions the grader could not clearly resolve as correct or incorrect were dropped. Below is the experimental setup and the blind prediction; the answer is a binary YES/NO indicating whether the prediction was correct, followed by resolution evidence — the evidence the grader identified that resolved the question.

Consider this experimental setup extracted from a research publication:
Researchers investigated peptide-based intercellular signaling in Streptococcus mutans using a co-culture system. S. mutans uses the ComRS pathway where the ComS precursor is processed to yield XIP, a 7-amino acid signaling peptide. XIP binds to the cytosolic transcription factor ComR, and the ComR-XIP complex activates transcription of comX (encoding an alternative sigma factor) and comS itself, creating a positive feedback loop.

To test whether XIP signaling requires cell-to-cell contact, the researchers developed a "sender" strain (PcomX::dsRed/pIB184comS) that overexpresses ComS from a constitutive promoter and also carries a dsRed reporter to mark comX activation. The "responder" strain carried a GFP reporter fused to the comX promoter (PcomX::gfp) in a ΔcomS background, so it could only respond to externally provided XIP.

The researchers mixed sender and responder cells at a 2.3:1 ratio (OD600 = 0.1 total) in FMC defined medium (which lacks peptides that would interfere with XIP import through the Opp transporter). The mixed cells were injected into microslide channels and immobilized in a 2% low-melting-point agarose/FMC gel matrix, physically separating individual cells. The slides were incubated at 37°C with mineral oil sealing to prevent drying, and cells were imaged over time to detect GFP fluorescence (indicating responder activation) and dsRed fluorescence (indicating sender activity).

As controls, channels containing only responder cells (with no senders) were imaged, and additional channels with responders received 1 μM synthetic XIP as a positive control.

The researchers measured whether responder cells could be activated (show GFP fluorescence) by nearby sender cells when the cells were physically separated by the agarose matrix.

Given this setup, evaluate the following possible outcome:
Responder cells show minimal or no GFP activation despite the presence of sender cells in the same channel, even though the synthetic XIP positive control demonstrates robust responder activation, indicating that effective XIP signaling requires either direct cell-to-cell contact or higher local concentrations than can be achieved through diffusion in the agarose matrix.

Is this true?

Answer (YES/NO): YES